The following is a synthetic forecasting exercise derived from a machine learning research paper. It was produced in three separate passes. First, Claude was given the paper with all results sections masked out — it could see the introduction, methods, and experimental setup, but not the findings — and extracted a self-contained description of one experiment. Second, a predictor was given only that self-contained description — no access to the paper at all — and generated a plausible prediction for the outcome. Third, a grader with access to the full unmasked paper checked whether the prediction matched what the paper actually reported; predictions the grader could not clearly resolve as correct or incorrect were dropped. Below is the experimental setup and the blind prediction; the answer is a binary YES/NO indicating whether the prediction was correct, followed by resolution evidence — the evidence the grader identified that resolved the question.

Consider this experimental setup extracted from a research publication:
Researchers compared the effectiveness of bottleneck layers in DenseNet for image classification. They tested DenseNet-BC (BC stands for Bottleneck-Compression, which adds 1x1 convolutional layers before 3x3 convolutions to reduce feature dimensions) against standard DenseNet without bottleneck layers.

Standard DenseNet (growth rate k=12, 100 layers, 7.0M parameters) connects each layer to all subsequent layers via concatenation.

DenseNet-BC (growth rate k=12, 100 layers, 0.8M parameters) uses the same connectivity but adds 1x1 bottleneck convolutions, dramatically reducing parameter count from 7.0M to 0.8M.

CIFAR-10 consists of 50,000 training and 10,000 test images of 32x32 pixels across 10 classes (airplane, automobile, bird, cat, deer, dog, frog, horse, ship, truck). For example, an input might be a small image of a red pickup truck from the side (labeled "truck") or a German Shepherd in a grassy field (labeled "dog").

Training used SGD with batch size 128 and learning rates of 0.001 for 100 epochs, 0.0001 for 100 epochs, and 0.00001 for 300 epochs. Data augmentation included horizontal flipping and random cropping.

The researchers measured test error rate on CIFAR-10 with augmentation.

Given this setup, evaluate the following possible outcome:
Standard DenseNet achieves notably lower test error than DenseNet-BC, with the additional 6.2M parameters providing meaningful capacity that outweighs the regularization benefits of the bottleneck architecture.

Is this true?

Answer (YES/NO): YES